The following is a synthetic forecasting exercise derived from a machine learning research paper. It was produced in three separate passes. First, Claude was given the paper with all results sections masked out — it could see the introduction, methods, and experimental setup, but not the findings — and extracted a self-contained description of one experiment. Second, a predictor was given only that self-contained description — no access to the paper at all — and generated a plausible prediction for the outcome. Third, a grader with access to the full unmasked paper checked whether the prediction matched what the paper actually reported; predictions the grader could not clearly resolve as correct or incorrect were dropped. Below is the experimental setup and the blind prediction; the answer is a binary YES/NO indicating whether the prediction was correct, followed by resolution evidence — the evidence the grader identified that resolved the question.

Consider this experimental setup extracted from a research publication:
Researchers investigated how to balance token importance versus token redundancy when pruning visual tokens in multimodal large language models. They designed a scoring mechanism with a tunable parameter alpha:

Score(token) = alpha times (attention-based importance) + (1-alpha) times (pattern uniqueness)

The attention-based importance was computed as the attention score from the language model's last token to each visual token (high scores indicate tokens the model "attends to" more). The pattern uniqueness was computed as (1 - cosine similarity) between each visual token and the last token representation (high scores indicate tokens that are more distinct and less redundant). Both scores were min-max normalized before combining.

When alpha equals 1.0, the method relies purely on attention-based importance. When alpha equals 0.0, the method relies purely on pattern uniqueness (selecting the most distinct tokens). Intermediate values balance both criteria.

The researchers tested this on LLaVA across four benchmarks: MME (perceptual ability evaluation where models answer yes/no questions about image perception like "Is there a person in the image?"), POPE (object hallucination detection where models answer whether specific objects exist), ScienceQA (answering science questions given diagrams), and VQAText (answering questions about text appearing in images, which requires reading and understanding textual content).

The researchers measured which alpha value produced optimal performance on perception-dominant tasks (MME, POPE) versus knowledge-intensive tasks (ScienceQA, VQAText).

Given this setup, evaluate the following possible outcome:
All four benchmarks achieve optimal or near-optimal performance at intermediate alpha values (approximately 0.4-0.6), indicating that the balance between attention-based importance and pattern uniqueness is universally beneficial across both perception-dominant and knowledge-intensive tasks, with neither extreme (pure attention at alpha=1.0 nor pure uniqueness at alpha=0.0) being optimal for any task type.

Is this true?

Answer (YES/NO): NO